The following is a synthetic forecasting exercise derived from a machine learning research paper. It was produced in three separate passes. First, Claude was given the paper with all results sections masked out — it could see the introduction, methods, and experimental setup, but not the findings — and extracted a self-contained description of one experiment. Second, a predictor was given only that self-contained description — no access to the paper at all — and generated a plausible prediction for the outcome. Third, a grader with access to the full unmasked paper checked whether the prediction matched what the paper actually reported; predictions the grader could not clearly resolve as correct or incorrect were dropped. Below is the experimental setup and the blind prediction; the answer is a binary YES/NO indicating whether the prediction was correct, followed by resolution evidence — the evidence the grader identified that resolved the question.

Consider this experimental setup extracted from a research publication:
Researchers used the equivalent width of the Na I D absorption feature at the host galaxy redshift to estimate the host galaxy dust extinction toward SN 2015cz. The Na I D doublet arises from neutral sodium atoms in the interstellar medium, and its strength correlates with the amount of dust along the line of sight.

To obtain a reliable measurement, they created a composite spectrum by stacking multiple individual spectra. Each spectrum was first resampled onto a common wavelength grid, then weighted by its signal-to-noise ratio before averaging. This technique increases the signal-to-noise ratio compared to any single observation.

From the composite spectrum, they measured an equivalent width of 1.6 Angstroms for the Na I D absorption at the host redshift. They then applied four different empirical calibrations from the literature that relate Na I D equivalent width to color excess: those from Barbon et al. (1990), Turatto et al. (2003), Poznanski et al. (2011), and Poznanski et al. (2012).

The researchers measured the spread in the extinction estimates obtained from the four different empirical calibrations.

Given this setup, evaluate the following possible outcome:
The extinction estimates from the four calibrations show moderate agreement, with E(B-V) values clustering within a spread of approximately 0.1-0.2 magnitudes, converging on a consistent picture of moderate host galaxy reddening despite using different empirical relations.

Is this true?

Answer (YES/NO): NO